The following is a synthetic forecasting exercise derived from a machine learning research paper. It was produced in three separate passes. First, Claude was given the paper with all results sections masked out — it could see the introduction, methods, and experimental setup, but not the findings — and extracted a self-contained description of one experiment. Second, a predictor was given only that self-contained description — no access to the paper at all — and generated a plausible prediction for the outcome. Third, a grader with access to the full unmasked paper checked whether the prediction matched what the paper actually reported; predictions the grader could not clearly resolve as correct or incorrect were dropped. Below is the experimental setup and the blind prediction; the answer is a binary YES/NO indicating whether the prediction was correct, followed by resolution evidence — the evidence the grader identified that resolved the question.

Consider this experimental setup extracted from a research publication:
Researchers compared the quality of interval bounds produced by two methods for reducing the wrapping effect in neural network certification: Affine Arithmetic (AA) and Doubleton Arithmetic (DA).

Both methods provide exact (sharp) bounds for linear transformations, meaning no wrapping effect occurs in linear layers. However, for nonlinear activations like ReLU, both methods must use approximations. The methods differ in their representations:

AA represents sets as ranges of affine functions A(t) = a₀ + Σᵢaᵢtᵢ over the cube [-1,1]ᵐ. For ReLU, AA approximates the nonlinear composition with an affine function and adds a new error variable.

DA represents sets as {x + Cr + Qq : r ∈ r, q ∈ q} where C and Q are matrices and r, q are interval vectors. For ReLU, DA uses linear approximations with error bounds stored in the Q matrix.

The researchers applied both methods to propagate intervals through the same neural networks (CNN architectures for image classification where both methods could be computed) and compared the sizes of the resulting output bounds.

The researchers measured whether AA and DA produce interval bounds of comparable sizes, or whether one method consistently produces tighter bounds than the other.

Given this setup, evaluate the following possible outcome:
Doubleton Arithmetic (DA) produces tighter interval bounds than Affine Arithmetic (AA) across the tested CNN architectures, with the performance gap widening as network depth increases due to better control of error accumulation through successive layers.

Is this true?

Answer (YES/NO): NO